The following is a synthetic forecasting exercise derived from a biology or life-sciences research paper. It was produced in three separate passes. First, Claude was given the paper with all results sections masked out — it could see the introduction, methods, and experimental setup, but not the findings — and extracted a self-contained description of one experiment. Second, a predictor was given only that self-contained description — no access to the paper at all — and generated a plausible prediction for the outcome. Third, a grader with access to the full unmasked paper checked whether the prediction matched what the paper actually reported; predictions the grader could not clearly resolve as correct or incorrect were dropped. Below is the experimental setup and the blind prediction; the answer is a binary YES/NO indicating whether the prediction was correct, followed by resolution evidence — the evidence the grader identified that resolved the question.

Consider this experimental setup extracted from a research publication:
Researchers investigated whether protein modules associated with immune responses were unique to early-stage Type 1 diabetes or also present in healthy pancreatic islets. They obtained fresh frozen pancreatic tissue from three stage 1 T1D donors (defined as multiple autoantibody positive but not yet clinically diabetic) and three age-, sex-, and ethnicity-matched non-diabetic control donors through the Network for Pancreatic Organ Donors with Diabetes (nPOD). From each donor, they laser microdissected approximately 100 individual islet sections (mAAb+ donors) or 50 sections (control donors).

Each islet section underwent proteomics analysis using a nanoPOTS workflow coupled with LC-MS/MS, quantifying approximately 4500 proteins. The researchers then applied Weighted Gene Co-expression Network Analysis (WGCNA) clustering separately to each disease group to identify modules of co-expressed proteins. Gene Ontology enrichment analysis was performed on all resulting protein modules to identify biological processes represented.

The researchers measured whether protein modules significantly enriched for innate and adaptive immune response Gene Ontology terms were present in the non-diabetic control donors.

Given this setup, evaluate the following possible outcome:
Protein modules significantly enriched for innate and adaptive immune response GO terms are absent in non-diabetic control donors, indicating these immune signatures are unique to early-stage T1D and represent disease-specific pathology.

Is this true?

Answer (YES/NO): YES